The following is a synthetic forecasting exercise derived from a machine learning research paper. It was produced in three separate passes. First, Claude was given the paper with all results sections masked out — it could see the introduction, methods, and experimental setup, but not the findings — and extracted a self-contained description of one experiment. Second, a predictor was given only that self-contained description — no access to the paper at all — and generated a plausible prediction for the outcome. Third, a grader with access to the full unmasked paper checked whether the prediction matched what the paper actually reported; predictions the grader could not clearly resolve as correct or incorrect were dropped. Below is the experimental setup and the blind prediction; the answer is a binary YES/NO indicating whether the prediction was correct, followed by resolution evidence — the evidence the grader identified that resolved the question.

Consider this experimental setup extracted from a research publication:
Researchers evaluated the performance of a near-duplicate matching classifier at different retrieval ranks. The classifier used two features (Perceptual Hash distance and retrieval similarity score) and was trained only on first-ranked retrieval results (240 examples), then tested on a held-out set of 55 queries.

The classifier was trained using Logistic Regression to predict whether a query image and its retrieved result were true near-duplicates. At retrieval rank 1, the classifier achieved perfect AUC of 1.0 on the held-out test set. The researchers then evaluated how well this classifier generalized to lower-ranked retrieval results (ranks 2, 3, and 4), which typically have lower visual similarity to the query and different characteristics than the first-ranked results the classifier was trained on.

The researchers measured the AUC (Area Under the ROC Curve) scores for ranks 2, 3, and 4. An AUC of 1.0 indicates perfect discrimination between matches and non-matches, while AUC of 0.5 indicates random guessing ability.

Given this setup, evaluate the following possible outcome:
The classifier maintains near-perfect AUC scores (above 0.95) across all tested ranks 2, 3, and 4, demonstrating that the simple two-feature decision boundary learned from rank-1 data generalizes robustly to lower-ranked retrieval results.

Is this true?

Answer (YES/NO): NO